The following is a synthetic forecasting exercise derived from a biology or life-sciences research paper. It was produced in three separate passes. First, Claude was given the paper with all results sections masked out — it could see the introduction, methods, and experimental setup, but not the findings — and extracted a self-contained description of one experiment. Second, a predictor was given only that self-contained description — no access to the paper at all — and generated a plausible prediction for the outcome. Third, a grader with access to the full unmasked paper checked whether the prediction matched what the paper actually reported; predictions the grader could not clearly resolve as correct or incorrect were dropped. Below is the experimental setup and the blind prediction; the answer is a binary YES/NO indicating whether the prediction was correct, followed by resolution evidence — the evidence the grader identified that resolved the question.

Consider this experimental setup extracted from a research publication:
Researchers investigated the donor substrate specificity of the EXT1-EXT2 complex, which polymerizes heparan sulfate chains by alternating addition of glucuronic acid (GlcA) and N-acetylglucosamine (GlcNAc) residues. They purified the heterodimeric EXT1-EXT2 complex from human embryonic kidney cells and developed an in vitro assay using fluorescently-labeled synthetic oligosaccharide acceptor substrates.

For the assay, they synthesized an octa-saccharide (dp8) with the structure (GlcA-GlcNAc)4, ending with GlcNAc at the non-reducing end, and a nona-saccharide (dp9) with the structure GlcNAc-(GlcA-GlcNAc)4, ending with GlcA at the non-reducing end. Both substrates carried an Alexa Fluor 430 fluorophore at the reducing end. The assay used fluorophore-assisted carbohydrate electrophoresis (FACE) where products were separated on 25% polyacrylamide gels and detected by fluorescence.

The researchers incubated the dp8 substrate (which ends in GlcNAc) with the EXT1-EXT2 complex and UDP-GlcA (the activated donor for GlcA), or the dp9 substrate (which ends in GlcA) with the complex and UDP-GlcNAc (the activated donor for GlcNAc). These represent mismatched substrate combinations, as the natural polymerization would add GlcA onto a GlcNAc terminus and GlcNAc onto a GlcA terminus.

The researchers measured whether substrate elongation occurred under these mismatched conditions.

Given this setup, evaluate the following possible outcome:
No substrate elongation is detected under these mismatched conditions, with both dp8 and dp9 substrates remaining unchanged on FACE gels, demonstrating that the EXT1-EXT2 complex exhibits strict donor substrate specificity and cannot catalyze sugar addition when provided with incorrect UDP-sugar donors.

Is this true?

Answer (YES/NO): YES